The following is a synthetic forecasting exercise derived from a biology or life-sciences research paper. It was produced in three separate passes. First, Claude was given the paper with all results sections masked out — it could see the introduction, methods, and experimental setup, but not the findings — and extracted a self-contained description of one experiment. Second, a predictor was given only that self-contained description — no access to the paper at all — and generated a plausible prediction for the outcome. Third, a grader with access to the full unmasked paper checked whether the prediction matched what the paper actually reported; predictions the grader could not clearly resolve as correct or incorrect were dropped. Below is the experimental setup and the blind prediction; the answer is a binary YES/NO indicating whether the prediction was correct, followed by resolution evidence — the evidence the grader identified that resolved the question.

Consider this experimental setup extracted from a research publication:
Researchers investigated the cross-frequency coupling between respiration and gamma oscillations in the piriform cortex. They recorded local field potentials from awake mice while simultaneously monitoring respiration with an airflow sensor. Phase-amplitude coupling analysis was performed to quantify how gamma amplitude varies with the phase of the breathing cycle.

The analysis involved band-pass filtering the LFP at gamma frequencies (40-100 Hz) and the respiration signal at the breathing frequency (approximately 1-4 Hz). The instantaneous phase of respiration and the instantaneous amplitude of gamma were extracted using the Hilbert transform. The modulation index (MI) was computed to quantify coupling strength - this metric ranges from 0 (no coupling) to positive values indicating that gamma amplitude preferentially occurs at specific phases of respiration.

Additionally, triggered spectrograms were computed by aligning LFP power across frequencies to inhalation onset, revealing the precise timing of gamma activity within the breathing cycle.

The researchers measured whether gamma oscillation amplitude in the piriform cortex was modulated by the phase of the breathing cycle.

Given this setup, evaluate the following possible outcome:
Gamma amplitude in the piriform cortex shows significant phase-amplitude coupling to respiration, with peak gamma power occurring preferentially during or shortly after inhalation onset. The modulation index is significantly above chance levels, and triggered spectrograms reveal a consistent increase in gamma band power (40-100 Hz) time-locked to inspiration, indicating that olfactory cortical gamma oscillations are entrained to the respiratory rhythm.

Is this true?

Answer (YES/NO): YES